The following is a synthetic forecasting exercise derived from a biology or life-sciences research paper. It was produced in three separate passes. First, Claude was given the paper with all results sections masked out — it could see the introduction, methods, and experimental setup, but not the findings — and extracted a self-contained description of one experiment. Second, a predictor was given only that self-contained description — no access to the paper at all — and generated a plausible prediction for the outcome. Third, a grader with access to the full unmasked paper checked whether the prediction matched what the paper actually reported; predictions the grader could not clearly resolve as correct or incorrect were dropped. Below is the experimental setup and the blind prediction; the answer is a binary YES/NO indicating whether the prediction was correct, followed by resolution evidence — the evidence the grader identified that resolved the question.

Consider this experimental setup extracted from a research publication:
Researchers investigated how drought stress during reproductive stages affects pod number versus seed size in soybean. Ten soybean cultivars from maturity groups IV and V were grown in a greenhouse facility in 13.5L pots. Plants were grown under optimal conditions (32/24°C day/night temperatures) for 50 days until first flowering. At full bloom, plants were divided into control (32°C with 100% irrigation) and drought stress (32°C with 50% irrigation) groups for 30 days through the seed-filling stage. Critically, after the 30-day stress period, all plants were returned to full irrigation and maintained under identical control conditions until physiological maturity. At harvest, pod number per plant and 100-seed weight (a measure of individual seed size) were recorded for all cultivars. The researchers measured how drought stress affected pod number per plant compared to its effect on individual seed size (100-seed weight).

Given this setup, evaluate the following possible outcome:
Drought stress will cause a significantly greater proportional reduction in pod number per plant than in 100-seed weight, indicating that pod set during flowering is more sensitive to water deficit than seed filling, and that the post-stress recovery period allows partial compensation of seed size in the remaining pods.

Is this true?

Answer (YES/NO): NO